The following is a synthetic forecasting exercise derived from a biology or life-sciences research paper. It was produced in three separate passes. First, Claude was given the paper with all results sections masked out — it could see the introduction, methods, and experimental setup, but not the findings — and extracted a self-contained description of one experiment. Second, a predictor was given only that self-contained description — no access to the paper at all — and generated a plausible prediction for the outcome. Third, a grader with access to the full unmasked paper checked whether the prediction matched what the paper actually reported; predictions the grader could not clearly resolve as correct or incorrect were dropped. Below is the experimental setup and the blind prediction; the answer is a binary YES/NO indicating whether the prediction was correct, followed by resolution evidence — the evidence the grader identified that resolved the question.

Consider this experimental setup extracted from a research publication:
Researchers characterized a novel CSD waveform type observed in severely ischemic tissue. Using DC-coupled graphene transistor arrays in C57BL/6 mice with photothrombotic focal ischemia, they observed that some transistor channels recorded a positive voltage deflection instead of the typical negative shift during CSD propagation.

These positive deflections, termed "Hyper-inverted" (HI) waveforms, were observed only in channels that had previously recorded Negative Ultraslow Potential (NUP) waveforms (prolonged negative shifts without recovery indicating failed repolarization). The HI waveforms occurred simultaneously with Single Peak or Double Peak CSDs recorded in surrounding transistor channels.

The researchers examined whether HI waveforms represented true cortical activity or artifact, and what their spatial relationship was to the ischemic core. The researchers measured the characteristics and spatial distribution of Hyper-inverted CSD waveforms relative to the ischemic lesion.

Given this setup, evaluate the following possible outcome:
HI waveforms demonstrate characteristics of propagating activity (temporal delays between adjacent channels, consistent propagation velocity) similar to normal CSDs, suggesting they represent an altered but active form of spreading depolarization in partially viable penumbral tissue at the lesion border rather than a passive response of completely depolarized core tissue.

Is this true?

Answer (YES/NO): NO